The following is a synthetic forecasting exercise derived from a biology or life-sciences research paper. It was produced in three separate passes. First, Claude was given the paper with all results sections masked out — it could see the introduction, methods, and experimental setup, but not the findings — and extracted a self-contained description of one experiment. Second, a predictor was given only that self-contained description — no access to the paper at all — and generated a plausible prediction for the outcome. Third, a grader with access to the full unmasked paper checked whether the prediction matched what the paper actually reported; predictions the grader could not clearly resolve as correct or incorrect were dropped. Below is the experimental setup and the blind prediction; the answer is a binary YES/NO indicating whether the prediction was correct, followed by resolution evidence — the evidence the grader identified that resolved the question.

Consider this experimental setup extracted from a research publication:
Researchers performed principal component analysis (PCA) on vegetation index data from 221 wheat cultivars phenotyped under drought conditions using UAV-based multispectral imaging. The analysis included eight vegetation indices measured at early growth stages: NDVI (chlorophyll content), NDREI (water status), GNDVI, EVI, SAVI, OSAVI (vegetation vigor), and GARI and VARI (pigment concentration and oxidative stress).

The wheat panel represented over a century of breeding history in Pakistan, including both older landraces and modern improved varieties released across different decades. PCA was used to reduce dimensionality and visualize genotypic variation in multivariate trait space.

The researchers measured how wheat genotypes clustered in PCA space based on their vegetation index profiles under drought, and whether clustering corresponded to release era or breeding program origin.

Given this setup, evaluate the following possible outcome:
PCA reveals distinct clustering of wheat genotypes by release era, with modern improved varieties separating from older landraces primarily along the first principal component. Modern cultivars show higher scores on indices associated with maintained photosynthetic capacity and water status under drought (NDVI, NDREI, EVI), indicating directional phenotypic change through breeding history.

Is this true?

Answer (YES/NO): NO